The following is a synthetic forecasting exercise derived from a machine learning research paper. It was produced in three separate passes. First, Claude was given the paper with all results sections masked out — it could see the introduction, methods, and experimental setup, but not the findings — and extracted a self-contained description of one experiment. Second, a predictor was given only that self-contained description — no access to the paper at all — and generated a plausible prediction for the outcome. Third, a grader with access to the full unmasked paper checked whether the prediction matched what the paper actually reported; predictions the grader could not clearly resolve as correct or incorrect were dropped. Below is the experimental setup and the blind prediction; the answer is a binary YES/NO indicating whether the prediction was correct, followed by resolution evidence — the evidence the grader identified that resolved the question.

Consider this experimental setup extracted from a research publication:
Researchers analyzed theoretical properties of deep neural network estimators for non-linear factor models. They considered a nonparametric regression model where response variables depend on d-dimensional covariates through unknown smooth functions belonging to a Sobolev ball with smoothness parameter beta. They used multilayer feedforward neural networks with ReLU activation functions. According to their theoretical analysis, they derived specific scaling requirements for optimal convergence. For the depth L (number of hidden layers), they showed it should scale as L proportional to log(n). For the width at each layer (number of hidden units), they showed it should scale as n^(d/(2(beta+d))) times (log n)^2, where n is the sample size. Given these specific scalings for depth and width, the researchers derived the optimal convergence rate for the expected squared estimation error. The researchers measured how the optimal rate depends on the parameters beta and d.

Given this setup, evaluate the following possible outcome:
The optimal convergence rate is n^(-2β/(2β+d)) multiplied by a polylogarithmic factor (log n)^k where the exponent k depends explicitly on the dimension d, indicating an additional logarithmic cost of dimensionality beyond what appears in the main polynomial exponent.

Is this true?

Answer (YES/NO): NO